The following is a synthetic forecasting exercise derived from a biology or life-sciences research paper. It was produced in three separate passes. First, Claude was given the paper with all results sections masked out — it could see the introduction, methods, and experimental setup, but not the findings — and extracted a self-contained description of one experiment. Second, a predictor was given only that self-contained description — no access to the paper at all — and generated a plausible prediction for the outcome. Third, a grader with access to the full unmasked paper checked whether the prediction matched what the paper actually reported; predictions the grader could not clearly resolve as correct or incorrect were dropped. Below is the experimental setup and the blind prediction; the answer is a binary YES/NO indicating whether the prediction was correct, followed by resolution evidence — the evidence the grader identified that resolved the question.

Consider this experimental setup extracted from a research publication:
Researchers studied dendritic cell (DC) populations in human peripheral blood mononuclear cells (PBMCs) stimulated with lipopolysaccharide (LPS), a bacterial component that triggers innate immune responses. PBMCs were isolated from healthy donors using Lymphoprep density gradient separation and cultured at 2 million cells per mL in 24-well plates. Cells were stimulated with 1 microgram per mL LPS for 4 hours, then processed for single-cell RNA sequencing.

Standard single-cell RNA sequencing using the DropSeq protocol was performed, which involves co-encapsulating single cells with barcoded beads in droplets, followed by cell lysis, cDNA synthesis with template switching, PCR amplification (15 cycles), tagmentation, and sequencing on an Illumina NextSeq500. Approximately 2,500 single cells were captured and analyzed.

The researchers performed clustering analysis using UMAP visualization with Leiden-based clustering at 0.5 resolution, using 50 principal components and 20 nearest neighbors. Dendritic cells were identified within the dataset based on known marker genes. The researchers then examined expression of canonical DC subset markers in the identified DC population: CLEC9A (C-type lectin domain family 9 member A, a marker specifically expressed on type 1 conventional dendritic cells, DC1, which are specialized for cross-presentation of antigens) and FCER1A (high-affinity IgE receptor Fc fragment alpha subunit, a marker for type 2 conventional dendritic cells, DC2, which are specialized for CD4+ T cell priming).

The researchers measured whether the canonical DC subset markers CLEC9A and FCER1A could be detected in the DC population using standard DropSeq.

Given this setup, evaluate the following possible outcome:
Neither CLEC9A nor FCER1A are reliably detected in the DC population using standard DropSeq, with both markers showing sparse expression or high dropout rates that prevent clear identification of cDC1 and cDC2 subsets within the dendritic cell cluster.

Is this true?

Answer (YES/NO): YES